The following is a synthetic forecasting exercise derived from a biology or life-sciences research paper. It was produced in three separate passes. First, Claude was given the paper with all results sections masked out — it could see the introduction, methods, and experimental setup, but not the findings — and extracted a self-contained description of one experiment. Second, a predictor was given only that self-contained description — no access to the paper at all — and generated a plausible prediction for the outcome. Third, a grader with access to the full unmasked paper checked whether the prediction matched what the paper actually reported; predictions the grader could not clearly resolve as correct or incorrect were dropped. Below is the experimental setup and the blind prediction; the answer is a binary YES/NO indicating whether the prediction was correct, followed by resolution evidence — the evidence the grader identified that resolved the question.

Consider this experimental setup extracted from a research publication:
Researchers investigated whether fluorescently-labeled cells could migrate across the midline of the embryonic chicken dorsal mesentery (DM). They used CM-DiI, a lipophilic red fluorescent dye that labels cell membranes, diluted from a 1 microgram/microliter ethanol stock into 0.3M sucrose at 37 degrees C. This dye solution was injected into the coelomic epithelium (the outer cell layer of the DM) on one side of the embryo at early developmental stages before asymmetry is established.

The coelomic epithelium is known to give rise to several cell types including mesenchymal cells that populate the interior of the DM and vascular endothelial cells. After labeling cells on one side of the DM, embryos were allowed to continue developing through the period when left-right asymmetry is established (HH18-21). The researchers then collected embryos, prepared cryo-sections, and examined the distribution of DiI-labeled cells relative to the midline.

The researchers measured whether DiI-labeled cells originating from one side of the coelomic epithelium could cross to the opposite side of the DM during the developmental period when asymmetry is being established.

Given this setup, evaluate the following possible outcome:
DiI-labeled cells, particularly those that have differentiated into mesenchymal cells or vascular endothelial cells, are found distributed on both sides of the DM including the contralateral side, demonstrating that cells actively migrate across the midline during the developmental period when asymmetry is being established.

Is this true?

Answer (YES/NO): NO